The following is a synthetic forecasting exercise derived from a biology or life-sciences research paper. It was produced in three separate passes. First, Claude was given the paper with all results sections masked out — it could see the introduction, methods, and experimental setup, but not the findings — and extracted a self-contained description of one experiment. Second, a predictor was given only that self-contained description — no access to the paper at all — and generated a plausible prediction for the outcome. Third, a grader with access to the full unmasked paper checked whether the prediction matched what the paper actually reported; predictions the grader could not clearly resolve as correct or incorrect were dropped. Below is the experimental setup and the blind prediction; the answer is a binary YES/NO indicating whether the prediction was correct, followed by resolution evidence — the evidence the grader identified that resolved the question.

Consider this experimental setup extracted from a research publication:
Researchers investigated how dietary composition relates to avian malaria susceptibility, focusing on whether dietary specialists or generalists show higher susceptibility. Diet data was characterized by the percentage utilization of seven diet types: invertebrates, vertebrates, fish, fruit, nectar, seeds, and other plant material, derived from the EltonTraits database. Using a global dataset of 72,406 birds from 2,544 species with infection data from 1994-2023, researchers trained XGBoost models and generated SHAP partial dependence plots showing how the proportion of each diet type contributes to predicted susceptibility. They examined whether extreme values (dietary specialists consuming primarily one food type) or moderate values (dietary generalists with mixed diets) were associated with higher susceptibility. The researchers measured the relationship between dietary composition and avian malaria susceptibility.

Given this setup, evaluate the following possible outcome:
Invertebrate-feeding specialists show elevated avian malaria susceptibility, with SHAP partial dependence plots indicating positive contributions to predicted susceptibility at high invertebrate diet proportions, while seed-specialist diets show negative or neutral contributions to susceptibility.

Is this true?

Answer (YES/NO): NO